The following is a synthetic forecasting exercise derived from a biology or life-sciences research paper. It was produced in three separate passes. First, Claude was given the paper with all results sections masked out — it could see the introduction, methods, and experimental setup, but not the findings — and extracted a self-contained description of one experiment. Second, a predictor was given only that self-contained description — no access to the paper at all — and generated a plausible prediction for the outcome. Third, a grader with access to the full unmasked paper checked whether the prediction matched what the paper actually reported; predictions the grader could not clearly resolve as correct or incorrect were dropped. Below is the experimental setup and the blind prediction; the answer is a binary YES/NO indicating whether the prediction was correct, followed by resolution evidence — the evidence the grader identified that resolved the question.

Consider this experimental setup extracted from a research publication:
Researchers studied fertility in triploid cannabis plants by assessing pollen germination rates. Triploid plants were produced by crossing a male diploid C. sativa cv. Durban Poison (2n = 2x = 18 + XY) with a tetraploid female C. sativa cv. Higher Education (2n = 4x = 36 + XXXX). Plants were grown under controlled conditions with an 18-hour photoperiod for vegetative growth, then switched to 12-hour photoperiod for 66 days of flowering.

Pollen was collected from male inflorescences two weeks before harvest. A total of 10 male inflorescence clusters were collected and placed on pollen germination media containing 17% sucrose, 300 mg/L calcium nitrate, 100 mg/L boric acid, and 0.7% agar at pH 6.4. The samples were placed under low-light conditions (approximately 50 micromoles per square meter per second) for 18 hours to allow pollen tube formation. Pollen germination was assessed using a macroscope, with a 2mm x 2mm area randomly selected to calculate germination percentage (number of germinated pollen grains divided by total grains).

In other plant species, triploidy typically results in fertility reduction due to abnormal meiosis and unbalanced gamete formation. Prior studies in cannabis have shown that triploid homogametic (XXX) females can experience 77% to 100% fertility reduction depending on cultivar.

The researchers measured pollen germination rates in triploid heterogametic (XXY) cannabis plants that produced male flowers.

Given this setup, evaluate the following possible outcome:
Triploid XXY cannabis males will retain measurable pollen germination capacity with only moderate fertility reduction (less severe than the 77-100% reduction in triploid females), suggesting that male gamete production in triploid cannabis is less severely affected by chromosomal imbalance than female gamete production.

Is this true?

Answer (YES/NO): NO